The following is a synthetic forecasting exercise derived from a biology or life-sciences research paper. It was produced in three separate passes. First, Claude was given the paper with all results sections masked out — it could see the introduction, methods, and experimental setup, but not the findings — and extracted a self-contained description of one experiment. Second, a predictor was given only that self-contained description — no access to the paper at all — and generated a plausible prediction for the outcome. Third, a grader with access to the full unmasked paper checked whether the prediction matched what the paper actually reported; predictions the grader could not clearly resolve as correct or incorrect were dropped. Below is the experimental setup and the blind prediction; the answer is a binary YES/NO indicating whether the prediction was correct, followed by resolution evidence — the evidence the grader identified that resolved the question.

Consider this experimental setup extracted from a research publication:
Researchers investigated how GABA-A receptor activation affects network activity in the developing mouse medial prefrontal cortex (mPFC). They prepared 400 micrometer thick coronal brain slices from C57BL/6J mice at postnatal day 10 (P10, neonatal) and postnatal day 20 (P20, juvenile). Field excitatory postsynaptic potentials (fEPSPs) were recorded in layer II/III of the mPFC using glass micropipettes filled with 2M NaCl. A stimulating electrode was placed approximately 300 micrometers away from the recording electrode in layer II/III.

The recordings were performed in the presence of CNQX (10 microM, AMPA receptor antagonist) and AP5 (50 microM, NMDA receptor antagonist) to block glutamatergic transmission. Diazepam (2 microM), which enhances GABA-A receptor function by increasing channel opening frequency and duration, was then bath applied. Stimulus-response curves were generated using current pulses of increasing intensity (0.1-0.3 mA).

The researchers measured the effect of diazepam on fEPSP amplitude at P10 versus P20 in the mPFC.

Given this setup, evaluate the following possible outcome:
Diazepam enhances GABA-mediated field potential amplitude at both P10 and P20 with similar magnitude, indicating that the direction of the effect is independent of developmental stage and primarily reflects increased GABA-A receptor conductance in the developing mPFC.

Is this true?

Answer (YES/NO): NO